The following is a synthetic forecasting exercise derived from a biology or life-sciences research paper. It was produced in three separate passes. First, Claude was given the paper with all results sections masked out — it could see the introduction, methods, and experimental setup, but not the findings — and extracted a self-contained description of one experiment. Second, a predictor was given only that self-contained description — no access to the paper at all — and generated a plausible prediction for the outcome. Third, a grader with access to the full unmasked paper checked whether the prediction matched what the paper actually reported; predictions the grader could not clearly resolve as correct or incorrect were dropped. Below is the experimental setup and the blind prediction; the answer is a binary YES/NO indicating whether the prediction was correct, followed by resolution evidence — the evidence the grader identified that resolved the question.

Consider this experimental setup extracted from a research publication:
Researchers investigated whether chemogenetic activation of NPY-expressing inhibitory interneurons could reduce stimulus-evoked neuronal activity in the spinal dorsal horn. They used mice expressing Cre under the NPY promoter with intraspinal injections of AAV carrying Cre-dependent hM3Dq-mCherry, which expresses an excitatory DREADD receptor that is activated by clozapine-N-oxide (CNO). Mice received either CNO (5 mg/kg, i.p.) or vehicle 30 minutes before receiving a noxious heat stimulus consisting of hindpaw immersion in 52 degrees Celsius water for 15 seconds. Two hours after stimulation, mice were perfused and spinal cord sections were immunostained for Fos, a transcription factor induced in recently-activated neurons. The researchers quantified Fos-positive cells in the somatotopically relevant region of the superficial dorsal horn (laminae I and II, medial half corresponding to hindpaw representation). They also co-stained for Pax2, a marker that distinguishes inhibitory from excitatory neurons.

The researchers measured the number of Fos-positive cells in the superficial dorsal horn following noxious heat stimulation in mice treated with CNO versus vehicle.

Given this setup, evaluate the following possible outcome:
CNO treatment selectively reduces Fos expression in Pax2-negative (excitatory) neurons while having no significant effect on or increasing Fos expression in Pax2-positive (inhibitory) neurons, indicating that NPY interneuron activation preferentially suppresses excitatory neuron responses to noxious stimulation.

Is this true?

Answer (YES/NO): NO